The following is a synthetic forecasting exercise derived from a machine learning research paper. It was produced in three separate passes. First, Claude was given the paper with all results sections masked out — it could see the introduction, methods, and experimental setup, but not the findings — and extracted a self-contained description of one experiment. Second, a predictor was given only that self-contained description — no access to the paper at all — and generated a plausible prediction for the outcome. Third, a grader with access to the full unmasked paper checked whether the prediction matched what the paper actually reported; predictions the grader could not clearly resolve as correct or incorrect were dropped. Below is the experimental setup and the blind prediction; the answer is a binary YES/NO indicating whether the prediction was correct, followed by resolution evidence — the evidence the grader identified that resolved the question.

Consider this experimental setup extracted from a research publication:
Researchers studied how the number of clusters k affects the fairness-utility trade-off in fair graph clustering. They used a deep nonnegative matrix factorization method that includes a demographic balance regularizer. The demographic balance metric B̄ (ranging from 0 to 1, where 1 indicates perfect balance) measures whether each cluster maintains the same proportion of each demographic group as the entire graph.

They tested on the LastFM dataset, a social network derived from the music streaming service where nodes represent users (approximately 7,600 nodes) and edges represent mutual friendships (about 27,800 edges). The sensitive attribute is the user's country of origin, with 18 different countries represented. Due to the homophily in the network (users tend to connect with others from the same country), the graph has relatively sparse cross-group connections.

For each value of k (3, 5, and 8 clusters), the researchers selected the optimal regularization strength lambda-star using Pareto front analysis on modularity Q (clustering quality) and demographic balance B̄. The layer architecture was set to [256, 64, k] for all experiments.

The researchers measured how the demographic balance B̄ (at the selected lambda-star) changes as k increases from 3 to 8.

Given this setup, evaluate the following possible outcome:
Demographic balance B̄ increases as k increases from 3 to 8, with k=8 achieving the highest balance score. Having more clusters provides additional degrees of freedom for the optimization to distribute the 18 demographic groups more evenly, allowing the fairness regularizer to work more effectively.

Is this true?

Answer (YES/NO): NO